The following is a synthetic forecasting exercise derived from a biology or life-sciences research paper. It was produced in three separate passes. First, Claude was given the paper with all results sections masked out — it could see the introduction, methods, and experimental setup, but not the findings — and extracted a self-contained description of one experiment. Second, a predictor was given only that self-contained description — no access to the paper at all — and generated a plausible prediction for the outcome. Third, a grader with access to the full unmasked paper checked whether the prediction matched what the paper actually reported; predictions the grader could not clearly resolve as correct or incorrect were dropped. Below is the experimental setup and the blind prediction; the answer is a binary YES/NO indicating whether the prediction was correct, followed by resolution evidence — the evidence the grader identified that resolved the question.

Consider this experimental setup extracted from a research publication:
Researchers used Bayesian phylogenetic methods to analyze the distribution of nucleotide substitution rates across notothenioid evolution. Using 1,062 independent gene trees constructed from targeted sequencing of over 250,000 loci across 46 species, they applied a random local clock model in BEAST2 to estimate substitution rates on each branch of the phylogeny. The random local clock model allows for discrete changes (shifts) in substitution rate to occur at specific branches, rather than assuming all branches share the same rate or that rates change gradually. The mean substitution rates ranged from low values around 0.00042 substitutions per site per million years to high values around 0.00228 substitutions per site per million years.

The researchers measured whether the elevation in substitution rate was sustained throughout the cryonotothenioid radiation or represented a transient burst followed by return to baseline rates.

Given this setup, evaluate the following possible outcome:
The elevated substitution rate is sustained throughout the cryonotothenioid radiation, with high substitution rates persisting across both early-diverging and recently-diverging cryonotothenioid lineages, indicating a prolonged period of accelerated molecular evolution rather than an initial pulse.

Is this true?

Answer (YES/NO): NO